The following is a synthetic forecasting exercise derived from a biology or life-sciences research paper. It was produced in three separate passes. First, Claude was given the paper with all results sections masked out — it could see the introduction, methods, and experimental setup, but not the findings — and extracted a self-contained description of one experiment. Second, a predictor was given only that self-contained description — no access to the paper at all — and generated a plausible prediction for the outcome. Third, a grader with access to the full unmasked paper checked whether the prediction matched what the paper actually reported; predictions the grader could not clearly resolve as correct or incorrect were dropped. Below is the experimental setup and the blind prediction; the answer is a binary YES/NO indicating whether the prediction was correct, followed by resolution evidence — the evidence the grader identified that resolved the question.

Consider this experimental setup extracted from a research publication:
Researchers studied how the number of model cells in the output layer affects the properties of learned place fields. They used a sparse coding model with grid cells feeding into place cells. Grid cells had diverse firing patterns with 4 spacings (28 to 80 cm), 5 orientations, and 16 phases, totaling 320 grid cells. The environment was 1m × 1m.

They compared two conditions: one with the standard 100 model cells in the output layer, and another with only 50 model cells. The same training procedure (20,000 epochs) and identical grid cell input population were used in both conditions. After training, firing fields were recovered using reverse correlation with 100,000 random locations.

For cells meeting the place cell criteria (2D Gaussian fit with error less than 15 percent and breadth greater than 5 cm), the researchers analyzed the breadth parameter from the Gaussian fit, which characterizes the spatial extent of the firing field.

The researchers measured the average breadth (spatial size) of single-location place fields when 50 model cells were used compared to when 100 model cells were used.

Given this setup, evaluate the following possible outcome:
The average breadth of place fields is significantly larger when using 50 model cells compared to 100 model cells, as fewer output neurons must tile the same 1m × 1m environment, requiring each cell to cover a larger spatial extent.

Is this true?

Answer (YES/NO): YES